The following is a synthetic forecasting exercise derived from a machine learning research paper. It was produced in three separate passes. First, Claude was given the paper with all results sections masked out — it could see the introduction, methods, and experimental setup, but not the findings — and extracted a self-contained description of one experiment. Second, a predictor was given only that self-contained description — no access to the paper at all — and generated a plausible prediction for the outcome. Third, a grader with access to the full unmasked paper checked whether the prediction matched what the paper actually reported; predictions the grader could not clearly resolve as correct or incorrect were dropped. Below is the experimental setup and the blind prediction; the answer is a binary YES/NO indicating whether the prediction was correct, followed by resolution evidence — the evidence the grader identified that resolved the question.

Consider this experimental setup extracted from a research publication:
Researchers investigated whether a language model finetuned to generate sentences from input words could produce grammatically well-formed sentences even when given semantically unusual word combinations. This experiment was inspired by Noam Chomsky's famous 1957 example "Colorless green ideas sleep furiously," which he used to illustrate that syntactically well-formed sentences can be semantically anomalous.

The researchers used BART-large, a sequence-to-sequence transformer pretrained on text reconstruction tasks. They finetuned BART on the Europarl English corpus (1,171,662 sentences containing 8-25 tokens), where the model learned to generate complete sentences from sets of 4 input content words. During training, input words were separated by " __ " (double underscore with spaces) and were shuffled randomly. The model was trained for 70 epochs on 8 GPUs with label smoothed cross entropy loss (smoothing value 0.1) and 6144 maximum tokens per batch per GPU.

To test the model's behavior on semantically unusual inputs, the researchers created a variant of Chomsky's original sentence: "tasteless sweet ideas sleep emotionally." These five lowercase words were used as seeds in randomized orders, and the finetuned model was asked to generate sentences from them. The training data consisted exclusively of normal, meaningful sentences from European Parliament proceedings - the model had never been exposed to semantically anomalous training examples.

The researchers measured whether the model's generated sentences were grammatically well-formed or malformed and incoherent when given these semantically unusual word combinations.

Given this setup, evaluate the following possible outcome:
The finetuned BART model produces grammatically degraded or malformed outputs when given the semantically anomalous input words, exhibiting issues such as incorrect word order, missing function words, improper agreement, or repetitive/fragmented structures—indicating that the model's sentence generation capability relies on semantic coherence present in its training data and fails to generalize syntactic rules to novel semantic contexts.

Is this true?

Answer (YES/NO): NO